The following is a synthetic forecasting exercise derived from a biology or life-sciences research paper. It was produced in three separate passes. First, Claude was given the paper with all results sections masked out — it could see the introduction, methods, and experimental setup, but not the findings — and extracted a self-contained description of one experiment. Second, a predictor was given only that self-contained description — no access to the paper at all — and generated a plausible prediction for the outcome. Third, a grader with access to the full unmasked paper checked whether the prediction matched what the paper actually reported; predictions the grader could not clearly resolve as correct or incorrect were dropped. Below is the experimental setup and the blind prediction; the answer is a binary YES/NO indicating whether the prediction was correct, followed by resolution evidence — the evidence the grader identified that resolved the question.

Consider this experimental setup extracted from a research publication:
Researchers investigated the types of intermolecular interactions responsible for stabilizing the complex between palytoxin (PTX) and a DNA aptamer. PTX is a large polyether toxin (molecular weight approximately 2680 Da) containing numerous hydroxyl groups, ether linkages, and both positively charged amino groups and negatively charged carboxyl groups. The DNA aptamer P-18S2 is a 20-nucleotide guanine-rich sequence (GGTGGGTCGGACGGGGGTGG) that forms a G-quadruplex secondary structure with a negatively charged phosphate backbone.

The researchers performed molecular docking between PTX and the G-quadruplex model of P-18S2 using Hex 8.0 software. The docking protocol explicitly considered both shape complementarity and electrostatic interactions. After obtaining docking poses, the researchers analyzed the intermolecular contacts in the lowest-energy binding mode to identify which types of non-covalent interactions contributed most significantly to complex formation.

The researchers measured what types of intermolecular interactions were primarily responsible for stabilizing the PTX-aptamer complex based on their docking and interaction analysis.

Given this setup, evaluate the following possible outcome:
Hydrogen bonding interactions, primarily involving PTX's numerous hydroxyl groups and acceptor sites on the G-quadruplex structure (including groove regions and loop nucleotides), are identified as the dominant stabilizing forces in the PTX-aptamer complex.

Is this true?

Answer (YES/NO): NO